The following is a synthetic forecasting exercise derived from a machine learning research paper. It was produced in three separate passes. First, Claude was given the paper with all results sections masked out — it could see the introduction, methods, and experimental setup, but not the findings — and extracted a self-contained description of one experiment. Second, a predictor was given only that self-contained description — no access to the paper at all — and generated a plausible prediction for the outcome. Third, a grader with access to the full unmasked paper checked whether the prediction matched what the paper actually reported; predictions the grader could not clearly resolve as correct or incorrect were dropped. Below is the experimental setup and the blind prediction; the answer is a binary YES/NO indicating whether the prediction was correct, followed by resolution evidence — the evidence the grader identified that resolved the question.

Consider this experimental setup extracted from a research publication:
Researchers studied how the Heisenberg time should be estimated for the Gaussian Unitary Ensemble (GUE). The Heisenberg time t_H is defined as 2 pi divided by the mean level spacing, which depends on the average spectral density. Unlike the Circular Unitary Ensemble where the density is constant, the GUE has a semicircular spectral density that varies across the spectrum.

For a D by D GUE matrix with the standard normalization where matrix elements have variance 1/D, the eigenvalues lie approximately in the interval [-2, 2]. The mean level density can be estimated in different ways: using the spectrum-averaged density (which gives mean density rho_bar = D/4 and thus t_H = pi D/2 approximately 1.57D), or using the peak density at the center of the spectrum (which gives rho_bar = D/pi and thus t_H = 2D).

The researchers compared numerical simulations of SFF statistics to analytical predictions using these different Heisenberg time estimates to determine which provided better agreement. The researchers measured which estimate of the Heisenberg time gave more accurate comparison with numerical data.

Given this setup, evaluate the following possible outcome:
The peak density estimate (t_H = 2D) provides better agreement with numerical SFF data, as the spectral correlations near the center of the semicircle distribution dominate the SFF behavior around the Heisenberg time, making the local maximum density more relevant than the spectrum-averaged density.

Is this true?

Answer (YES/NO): NO